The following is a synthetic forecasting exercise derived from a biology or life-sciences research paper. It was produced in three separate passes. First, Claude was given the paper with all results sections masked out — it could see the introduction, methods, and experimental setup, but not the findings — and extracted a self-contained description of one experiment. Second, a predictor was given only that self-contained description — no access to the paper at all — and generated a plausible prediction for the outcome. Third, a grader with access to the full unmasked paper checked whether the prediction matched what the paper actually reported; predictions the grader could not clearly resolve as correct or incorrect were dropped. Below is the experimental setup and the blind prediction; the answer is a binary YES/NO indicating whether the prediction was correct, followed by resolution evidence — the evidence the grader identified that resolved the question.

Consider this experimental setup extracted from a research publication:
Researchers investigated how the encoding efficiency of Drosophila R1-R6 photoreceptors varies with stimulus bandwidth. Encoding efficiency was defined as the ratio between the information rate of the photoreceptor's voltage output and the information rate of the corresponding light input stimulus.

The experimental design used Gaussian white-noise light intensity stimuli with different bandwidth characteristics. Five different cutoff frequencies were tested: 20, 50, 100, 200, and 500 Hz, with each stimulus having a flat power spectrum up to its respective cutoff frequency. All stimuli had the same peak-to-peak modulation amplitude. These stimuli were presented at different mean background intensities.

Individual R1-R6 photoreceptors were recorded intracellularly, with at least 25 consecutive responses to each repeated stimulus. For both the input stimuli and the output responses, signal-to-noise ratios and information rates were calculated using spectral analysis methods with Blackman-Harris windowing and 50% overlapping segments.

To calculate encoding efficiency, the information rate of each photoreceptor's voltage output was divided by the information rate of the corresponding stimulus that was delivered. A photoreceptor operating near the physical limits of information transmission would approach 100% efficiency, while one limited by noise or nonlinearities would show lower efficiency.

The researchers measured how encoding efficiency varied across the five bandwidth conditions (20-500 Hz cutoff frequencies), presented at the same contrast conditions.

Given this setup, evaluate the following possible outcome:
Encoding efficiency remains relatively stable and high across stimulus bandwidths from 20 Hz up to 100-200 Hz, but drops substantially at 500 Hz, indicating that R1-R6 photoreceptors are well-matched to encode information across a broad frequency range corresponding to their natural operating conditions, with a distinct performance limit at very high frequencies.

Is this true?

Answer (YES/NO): NO